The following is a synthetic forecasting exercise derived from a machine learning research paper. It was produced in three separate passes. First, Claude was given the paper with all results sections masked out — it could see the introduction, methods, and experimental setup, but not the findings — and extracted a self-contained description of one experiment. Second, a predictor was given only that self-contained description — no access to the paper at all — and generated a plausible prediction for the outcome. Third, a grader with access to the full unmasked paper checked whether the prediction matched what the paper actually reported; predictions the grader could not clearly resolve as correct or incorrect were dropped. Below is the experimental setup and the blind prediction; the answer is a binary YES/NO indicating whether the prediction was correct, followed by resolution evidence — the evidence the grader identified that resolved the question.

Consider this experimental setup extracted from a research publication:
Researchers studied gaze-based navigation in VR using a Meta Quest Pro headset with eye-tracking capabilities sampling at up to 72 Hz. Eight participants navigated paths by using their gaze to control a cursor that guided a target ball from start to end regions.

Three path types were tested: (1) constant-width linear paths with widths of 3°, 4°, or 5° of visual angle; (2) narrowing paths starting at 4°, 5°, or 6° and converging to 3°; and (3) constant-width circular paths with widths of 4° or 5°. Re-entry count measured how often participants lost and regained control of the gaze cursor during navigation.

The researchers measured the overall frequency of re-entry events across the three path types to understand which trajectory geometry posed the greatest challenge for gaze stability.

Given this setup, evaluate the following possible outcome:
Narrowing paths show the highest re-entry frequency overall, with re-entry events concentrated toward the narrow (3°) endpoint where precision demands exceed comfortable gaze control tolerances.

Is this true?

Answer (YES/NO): NO